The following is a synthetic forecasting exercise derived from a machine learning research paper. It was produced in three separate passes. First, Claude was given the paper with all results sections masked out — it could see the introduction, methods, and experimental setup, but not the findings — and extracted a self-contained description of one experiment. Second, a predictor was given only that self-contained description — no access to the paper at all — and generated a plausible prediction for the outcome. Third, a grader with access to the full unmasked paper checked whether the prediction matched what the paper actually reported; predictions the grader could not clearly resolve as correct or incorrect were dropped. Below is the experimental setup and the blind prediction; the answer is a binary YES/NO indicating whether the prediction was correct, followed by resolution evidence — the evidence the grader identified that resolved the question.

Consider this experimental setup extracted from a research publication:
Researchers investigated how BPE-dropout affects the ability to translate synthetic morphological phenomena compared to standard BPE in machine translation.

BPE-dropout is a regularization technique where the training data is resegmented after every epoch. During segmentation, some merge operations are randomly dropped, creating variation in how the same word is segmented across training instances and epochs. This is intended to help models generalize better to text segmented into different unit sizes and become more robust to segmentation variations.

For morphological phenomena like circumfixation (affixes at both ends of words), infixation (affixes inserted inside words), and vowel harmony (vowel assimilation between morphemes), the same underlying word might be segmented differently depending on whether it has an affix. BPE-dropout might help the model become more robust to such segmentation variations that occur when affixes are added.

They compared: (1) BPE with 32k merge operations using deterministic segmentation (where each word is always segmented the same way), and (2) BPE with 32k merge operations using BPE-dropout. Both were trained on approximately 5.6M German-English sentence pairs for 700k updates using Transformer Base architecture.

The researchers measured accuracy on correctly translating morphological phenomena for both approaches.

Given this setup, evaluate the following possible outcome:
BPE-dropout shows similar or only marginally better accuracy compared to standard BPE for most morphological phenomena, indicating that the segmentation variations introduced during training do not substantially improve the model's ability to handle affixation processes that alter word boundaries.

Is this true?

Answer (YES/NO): NO